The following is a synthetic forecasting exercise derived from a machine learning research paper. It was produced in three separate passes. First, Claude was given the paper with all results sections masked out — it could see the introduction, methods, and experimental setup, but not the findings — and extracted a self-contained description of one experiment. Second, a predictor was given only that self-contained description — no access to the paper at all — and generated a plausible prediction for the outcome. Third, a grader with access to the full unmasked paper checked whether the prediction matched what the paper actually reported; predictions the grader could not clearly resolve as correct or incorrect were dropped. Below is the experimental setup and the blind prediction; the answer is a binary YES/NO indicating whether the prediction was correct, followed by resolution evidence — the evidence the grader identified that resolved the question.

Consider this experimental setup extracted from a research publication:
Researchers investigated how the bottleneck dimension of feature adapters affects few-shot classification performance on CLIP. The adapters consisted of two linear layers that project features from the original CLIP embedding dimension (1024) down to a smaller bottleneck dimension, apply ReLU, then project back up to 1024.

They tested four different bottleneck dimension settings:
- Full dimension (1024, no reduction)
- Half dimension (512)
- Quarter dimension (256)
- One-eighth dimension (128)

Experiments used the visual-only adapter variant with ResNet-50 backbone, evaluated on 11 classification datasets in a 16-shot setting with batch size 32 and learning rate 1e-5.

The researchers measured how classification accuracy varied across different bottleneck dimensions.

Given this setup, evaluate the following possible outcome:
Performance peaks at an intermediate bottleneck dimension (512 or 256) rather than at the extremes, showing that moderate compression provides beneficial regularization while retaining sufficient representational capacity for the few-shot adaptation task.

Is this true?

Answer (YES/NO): YES